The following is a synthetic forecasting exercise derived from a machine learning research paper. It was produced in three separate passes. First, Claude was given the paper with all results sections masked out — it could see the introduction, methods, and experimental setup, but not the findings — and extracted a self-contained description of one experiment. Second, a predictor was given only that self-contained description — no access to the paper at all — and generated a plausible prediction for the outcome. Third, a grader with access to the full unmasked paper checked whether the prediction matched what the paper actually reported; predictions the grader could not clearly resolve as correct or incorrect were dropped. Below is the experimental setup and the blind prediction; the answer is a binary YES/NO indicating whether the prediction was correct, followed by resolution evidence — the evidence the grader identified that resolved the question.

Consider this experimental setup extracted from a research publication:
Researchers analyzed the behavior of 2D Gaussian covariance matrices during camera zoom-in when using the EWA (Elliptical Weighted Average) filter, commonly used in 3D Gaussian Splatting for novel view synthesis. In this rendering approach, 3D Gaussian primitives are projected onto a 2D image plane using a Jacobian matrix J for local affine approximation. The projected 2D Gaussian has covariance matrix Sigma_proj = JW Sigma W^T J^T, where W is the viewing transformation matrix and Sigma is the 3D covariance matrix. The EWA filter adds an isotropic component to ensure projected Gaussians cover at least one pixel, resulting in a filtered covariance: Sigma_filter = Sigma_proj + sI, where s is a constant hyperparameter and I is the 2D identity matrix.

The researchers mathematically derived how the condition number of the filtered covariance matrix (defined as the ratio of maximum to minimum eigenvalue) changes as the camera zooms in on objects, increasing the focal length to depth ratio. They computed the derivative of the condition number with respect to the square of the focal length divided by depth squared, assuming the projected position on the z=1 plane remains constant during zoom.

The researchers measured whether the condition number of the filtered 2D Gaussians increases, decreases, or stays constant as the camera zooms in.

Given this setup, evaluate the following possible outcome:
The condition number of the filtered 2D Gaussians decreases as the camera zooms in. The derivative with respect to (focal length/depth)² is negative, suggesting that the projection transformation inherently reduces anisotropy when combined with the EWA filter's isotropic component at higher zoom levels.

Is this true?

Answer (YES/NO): NO